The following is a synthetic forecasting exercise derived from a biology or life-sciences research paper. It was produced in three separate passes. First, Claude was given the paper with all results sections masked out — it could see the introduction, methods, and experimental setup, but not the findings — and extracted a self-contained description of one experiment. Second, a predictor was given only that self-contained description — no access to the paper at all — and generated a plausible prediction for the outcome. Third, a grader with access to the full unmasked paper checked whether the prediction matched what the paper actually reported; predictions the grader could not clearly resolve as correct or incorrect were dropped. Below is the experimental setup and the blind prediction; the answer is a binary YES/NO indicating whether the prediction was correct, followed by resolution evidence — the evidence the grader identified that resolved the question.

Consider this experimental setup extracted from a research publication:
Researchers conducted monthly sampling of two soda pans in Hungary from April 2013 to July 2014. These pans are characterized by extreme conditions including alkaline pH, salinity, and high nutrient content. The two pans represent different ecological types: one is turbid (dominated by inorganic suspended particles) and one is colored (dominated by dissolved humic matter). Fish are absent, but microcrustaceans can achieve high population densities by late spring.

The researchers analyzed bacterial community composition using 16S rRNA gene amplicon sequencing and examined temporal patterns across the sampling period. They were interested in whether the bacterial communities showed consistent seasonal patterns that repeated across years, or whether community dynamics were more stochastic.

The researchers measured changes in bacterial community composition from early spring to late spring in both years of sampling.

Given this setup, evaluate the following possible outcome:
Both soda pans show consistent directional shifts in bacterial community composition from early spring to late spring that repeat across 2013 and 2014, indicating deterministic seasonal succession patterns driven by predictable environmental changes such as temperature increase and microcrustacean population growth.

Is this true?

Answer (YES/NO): YES